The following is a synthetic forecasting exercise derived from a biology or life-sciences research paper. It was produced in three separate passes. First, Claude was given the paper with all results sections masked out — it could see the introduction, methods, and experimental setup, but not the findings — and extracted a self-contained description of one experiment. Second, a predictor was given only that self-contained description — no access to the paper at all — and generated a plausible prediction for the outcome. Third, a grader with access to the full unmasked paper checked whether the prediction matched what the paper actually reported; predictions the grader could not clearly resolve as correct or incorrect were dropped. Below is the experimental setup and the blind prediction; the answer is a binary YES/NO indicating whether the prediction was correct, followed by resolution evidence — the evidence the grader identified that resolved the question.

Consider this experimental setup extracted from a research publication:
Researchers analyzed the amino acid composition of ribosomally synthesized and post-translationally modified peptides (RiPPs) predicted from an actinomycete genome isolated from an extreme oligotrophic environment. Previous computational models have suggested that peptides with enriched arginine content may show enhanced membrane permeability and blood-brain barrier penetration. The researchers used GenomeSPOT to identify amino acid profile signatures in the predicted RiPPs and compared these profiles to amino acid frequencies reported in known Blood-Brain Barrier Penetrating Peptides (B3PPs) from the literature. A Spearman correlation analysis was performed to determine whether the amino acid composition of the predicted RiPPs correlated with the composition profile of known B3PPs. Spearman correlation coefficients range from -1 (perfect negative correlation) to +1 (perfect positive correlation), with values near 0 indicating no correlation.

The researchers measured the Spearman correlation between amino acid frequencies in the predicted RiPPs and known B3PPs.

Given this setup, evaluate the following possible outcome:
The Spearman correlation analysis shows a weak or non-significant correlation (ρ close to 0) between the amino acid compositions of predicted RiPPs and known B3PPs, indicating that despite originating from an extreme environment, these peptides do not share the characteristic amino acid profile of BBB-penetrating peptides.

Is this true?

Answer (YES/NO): NO